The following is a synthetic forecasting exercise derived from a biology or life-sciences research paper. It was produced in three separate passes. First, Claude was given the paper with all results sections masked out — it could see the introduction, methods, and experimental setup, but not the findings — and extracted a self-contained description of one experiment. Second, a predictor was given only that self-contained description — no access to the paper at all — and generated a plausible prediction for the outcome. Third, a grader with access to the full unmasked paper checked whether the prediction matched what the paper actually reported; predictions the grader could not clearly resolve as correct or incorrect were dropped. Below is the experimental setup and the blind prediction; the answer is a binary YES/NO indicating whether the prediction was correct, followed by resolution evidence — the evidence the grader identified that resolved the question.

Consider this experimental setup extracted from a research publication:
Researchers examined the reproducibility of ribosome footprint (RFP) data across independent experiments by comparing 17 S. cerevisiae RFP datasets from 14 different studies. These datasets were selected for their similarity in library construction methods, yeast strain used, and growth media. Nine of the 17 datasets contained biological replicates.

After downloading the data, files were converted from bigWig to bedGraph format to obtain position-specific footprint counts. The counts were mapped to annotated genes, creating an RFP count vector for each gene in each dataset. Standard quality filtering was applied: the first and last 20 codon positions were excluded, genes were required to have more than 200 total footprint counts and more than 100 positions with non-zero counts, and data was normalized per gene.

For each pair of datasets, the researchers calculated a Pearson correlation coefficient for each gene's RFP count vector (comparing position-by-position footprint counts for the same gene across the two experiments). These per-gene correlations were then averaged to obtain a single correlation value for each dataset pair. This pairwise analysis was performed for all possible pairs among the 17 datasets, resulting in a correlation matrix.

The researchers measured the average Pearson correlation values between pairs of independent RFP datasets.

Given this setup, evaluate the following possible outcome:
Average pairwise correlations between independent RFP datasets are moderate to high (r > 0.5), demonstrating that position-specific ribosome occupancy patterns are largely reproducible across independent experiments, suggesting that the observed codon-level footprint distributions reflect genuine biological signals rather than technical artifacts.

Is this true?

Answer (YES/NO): NO